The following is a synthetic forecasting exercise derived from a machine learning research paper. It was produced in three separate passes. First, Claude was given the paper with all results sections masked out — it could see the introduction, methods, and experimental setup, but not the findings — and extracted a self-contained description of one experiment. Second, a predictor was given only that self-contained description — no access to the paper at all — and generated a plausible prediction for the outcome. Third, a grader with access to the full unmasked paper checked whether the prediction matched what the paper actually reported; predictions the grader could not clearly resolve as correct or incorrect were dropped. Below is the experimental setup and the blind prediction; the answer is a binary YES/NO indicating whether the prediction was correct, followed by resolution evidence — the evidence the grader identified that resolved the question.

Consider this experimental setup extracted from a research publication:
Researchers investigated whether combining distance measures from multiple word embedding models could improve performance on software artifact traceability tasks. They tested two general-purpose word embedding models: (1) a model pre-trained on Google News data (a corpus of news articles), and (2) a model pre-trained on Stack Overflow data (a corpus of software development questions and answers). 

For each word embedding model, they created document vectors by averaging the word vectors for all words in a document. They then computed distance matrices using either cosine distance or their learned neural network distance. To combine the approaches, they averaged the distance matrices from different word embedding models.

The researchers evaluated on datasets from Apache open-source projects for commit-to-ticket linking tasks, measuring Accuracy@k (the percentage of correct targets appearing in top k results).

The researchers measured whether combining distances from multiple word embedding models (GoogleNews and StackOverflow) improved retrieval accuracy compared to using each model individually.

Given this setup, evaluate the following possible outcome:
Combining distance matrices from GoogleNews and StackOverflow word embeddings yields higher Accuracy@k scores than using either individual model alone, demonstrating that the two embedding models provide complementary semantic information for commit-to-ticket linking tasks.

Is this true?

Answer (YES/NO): NO